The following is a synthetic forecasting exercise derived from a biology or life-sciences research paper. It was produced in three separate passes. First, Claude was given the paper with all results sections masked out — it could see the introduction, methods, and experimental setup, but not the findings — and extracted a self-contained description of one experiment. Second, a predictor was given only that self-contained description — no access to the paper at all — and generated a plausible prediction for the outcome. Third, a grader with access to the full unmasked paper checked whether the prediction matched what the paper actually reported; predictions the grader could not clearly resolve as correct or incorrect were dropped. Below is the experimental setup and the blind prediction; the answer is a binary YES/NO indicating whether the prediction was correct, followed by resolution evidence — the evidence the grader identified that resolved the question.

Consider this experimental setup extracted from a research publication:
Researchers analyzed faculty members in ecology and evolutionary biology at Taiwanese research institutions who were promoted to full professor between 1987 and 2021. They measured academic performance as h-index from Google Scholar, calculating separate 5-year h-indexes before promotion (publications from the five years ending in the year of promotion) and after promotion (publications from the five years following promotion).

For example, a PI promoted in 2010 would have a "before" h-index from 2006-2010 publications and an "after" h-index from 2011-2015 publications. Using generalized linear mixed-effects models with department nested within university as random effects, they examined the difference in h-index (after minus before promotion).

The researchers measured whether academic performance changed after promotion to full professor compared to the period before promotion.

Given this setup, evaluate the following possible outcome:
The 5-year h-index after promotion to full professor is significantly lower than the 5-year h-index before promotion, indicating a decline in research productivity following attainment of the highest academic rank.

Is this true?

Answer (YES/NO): NO